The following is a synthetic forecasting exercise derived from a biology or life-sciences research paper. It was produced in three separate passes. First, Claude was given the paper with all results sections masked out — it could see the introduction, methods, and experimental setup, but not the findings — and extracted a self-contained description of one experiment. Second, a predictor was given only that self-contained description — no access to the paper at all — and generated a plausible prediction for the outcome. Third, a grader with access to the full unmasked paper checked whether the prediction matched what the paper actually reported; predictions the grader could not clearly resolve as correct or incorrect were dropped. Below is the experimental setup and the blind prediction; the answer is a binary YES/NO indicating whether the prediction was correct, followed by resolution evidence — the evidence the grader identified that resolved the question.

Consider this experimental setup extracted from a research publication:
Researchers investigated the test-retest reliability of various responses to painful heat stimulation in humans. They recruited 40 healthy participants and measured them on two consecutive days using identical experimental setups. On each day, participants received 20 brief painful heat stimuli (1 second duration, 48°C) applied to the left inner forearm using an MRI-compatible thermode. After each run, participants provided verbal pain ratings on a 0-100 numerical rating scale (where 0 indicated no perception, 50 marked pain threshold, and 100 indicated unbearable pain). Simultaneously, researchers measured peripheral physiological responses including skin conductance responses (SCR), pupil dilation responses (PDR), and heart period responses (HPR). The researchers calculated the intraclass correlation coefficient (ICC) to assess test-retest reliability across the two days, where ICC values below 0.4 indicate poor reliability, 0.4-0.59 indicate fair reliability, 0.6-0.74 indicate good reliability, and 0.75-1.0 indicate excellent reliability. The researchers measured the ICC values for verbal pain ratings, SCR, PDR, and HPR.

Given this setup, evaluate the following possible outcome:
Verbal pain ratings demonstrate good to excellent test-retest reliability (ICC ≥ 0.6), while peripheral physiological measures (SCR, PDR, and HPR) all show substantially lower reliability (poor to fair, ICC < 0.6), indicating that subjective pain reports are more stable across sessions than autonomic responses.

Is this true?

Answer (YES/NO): NO